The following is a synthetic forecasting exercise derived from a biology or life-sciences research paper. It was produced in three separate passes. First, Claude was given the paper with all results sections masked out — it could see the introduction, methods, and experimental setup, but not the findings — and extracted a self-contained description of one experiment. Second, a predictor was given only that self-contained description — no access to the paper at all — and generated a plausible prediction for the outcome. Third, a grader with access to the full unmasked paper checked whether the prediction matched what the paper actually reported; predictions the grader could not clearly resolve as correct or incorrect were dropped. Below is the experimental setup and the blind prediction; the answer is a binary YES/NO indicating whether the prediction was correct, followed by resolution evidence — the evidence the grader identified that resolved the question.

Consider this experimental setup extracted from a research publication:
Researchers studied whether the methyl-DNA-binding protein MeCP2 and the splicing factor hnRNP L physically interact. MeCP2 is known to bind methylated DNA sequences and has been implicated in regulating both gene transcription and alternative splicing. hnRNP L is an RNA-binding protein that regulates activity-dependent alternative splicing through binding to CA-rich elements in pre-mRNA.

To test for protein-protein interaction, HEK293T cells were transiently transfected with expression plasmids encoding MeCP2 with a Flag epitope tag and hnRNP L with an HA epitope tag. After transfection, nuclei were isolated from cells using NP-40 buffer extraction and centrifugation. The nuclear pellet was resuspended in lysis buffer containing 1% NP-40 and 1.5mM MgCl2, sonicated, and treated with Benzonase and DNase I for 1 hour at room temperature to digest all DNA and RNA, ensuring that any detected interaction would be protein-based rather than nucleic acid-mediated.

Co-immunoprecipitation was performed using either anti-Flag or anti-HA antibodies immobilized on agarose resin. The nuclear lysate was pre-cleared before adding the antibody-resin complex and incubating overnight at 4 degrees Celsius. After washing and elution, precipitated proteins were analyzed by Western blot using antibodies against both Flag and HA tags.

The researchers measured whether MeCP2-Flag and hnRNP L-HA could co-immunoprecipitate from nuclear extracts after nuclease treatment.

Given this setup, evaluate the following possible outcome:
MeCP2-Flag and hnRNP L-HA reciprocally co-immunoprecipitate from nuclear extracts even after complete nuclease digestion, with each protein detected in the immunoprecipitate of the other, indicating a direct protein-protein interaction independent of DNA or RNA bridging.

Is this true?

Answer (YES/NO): YES